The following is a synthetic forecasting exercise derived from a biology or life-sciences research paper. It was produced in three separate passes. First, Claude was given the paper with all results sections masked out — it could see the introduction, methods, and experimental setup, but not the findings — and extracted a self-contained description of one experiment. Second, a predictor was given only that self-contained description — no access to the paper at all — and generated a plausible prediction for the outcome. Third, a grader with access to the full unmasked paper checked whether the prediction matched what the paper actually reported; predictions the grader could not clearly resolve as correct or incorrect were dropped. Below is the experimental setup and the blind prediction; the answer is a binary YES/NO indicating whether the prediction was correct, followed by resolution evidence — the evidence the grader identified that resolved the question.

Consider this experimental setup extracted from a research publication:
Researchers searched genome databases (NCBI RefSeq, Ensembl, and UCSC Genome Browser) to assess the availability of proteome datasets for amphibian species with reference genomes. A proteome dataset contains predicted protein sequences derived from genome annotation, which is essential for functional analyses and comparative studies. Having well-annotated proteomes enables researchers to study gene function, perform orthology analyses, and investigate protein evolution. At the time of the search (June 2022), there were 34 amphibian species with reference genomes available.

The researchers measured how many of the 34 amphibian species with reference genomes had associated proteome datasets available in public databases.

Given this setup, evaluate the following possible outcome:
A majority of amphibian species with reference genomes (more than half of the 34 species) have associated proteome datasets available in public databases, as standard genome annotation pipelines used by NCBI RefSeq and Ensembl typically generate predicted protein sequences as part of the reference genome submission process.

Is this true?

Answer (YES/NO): NO